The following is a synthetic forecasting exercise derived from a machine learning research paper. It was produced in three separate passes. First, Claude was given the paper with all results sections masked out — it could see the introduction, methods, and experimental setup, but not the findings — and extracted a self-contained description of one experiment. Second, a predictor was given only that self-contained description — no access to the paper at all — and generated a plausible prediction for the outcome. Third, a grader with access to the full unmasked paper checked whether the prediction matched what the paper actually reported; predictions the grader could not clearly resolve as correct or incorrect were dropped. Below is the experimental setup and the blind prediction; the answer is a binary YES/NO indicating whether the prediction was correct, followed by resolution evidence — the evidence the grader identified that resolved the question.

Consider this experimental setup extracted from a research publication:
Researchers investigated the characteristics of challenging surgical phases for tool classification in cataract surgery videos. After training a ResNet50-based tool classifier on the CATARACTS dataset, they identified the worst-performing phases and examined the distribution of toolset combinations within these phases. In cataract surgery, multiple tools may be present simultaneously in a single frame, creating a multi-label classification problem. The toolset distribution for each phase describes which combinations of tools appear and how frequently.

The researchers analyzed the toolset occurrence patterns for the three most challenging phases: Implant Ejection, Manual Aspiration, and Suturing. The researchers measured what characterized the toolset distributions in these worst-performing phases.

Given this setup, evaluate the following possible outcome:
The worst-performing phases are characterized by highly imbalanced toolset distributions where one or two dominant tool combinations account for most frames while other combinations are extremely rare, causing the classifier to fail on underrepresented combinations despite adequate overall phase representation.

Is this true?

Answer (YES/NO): NO